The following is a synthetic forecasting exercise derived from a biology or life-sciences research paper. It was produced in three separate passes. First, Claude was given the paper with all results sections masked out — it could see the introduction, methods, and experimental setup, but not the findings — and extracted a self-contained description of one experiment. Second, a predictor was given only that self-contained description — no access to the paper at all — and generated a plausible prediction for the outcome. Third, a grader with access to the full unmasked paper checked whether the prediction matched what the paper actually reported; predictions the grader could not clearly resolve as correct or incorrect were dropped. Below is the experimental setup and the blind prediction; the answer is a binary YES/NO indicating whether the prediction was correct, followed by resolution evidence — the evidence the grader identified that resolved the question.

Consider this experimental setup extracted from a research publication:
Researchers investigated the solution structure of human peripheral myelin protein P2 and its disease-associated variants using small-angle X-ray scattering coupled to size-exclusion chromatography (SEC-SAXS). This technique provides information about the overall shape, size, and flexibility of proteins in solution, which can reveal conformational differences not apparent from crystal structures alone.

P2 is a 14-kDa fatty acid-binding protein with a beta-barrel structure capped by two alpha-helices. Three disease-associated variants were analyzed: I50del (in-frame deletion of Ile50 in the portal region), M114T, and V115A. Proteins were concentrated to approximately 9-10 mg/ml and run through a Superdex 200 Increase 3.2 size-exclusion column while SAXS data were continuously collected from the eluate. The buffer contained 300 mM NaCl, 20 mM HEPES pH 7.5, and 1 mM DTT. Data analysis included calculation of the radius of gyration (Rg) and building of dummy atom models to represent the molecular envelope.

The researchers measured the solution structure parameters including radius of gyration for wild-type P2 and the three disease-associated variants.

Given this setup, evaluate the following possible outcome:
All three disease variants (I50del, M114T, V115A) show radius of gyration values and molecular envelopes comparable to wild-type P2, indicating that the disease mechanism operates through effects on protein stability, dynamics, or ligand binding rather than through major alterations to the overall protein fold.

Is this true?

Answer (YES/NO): YES